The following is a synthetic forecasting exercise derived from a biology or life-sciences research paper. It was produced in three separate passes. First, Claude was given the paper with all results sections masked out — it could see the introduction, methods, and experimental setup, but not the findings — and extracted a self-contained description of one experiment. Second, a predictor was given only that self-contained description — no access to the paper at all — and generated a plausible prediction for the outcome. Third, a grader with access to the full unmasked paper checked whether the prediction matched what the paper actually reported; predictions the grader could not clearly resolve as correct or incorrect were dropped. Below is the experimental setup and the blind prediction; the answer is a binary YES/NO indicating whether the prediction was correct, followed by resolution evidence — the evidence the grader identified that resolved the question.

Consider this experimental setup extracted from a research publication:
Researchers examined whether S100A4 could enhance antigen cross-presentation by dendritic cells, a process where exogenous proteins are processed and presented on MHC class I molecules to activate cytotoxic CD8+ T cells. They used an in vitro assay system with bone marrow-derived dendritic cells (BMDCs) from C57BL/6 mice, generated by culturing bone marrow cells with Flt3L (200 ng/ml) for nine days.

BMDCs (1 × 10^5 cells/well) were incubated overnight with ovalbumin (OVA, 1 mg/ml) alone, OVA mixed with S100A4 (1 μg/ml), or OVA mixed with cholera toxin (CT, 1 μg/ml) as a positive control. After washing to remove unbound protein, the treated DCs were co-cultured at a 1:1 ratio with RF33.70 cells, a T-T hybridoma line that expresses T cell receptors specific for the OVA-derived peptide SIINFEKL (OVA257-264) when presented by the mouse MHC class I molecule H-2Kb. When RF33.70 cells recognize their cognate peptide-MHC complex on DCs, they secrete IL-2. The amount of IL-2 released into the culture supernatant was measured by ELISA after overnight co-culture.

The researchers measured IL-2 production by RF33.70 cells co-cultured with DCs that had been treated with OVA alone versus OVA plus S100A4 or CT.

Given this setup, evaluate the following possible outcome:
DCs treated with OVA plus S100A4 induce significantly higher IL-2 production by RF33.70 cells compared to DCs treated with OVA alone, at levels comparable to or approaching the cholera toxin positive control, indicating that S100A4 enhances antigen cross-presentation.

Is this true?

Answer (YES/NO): YES